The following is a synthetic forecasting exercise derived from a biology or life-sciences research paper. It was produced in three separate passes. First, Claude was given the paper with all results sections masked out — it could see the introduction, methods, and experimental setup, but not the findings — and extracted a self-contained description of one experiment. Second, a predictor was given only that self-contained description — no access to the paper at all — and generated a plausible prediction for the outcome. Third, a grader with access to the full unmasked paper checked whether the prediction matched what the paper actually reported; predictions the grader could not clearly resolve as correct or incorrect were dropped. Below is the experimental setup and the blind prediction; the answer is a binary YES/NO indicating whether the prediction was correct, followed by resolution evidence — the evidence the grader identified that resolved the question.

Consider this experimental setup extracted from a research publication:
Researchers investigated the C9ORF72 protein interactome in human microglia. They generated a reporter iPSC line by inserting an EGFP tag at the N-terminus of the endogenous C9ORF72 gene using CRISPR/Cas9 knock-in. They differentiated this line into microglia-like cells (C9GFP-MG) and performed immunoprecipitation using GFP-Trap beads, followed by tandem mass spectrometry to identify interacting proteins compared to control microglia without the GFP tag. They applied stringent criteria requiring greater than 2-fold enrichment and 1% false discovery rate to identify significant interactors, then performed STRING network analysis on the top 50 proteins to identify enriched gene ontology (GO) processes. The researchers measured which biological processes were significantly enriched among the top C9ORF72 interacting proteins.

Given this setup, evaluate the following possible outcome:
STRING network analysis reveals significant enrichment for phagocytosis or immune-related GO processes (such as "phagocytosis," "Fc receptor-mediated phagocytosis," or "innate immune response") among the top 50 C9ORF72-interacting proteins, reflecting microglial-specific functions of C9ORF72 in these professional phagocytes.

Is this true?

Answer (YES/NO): NO